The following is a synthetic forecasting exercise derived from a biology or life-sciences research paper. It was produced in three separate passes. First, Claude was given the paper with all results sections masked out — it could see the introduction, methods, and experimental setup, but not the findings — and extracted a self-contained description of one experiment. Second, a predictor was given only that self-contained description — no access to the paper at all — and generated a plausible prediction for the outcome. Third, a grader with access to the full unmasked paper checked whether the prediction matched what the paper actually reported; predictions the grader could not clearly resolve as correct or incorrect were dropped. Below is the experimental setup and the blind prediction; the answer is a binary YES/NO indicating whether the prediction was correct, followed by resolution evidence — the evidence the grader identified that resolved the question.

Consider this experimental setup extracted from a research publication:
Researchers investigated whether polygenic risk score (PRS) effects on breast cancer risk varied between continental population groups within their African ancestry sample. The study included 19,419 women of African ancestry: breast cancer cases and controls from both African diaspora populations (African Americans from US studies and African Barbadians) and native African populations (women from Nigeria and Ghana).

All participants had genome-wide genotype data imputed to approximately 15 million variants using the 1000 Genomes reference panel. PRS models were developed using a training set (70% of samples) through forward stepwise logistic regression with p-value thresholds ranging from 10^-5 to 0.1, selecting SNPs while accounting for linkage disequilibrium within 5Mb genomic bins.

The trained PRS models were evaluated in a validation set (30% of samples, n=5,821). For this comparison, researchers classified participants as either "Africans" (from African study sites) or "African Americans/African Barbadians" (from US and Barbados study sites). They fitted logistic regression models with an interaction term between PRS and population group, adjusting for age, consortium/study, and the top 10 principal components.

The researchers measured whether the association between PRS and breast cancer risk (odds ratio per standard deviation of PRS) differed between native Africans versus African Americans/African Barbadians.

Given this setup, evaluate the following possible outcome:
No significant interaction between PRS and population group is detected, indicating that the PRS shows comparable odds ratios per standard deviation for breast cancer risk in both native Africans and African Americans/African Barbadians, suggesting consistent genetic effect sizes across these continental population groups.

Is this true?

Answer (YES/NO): YES